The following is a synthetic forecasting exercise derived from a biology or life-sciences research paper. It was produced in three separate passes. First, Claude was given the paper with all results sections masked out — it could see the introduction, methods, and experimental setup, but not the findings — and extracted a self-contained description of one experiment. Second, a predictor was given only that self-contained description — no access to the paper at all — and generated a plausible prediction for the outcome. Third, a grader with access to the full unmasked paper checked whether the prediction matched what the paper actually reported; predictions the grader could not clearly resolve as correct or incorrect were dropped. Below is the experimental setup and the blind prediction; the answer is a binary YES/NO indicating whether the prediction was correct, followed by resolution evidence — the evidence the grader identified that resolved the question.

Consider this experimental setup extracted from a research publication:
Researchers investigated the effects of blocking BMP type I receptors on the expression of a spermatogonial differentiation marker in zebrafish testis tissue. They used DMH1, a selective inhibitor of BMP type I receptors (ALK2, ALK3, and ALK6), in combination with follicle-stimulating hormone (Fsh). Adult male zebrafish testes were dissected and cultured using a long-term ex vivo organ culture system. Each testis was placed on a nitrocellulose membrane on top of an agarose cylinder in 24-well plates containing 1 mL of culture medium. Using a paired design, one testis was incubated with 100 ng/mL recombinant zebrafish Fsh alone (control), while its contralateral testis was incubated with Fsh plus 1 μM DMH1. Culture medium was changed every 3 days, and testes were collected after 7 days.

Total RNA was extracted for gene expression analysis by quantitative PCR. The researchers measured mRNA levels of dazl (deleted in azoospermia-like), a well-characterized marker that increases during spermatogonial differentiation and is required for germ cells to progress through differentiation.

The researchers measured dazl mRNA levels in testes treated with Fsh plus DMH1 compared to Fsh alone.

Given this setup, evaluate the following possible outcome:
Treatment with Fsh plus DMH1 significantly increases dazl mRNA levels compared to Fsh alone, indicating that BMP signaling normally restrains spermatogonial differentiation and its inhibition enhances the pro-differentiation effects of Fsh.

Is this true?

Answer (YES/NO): NO